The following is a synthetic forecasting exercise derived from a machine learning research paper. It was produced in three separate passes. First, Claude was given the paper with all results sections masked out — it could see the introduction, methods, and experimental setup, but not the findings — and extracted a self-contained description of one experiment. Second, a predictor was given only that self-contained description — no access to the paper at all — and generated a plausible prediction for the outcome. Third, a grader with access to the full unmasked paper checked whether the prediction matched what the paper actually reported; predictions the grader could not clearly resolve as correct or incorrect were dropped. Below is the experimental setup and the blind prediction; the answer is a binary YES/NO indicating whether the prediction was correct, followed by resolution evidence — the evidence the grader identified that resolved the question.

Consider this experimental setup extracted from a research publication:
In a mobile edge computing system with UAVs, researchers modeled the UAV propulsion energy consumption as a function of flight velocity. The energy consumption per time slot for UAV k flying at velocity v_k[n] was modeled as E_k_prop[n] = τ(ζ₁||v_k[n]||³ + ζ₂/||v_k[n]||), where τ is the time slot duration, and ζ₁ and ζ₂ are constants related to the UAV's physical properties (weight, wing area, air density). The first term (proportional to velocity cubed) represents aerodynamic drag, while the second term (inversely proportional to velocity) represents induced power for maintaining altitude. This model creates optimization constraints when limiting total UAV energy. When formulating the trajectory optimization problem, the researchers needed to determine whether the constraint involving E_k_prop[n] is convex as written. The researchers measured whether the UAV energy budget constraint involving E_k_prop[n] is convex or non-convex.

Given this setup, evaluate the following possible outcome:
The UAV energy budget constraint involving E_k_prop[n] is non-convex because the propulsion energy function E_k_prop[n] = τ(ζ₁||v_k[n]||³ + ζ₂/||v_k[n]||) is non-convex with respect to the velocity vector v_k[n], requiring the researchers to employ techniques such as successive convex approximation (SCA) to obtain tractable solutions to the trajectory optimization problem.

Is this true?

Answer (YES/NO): YES